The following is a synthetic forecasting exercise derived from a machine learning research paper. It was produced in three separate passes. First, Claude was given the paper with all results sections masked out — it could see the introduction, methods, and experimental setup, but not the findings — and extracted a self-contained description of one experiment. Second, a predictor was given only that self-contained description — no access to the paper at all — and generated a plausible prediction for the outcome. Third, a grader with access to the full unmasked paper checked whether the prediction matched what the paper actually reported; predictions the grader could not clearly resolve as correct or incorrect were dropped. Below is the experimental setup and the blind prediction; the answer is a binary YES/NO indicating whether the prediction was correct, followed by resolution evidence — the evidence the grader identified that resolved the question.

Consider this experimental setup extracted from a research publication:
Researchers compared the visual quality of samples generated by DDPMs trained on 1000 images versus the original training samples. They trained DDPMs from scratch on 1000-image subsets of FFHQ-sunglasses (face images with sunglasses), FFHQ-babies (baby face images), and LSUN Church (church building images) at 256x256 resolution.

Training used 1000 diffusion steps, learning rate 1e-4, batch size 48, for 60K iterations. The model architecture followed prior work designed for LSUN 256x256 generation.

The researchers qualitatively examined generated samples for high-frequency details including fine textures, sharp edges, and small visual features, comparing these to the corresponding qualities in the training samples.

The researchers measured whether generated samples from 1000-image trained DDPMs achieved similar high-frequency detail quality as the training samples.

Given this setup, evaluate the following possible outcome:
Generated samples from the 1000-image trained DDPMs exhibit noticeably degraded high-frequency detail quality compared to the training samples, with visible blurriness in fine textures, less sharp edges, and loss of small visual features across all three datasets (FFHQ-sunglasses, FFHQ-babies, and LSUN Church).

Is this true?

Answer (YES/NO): YES